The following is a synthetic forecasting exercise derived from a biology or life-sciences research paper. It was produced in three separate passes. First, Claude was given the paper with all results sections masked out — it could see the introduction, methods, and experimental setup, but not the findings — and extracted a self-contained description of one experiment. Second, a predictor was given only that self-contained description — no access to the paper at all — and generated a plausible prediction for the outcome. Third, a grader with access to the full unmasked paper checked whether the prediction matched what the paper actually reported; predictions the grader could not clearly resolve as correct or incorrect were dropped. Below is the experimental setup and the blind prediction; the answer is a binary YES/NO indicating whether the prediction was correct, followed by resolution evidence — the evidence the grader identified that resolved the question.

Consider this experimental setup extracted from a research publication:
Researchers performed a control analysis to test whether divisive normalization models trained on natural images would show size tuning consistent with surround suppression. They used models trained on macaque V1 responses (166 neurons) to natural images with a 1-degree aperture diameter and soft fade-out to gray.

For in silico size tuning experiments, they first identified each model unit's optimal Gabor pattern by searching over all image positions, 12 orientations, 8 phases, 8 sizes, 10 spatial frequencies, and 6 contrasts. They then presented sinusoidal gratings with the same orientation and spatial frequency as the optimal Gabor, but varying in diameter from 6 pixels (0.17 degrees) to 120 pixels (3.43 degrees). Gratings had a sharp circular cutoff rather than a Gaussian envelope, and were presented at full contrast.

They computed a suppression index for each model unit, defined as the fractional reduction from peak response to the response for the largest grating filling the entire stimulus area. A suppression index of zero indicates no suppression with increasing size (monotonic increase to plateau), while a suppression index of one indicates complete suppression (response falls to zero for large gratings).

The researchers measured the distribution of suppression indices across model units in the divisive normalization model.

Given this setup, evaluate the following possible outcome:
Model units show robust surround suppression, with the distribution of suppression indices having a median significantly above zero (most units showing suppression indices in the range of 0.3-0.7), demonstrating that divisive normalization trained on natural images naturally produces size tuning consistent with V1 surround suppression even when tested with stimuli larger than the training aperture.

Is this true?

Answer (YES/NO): NO